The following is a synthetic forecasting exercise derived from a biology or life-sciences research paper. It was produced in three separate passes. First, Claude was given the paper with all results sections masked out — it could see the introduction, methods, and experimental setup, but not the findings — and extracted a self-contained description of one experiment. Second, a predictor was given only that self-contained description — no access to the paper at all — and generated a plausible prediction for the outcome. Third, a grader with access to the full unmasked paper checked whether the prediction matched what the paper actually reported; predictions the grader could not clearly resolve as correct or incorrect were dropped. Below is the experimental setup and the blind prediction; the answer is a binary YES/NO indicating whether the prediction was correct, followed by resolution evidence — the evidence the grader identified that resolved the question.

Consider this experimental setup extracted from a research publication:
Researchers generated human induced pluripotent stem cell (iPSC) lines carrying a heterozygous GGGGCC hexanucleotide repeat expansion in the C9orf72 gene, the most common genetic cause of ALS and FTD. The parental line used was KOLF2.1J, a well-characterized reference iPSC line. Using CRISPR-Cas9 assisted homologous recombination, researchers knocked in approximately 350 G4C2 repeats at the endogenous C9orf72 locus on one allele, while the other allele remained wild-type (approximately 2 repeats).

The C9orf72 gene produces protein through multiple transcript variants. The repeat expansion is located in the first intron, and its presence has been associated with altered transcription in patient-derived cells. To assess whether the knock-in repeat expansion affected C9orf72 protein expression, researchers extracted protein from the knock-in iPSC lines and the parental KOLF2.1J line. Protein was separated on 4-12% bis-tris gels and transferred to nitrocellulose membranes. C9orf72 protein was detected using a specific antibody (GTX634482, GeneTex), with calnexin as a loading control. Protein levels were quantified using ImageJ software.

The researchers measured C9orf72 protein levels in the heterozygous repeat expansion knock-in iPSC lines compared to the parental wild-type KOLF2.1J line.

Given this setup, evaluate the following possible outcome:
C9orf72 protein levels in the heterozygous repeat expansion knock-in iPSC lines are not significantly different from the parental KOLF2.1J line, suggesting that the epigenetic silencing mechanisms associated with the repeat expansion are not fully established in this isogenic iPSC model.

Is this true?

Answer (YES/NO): NO